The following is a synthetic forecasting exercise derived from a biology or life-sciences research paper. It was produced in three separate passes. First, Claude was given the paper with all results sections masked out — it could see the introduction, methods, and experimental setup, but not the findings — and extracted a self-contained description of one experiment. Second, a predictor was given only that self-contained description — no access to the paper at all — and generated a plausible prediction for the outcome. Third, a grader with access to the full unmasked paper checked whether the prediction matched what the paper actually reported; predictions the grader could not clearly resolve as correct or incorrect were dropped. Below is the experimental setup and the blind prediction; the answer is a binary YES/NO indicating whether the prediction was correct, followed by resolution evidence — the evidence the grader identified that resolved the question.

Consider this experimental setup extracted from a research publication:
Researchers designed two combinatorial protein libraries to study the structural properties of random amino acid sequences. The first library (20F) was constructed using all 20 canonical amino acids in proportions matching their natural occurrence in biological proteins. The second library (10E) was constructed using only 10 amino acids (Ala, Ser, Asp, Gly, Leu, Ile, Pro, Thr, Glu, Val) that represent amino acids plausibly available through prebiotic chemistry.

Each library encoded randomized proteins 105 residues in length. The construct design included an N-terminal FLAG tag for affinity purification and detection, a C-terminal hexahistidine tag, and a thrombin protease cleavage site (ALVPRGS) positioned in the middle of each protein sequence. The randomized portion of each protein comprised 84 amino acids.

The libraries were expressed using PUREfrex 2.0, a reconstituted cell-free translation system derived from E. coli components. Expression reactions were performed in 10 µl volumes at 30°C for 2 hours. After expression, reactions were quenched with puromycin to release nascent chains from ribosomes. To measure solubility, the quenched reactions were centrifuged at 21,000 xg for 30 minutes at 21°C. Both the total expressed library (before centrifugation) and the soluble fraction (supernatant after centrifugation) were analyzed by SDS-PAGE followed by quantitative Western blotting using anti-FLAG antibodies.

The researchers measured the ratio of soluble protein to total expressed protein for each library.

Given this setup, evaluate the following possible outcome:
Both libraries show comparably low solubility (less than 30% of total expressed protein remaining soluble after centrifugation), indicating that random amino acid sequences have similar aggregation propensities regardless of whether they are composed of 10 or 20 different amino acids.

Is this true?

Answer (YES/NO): NO